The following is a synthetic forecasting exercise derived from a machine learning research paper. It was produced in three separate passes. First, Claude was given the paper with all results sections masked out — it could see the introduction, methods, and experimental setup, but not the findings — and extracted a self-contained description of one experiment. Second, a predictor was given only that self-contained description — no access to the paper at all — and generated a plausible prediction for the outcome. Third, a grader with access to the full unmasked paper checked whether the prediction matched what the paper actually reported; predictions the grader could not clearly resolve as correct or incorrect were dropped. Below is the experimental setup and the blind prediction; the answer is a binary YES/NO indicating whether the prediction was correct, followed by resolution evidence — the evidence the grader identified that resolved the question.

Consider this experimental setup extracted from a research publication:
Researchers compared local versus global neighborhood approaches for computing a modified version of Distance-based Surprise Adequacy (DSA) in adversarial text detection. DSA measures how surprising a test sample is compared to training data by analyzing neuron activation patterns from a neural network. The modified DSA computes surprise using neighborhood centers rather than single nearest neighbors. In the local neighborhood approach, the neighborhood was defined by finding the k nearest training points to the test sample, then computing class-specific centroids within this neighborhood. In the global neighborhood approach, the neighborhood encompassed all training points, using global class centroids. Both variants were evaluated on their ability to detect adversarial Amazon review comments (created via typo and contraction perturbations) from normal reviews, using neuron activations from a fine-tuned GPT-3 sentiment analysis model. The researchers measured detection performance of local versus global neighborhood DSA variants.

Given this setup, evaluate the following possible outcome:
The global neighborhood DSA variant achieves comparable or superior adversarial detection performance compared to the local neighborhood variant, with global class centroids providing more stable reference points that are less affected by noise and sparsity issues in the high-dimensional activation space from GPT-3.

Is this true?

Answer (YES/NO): NO